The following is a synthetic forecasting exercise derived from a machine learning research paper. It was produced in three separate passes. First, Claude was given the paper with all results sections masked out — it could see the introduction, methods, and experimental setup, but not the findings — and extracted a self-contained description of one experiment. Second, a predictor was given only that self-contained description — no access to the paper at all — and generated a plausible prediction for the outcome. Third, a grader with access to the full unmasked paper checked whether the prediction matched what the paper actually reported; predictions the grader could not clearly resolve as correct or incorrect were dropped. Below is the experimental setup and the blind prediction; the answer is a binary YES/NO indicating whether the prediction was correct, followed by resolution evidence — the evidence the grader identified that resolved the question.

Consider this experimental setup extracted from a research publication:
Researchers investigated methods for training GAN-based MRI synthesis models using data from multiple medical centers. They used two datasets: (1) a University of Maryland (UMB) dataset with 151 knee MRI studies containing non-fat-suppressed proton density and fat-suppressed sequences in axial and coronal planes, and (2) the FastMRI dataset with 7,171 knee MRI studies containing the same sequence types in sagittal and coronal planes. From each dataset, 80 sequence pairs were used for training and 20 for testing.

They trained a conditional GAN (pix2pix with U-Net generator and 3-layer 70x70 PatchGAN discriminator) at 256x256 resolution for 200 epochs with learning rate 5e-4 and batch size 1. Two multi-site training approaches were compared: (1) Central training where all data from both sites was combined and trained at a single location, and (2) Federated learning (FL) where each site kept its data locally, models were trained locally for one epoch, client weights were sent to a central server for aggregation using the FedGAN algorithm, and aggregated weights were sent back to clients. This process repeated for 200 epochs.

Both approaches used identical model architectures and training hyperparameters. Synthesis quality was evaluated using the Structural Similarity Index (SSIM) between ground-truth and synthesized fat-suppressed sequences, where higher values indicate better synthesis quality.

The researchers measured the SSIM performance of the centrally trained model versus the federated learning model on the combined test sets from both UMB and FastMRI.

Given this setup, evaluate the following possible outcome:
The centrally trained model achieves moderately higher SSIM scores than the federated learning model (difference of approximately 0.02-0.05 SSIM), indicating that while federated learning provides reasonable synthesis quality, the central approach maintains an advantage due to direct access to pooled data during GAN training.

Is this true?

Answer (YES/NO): NO